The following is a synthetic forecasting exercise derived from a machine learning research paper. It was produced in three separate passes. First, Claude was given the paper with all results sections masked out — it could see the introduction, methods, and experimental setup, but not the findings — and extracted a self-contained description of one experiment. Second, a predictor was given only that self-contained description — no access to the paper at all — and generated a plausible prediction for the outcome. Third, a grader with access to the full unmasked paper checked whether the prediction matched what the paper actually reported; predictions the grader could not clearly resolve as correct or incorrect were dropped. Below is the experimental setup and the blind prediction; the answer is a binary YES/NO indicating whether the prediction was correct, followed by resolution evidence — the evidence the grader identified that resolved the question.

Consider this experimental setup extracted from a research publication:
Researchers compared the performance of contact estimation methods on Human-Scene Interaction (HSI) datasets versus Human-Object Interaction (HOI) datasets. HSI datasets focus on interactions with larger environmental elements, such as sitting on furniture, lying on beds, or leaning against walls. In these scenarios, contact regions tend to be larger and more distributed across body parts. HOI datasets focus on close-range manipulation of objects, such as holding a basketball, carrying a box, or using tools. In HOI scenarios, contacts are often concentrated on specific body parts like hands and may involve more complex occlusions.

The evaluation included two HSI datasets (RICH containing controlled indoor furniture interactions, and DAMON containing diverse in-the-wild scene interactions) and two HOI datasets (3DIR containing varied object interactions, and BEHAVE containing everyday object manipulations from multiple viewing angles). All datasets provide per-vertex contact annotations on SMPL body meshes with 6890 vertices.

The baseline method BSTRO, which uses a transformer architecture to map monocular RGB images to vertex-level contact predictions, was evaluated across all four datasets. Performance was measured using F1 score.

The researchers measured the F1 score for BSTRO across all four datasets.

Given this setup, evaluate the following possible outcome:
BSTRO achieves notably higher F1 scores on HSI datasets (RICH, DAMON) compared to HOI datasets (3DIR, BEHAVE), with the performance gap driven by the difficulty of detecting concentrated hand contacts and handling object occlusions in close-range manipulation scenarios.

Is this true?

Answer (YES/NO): NO